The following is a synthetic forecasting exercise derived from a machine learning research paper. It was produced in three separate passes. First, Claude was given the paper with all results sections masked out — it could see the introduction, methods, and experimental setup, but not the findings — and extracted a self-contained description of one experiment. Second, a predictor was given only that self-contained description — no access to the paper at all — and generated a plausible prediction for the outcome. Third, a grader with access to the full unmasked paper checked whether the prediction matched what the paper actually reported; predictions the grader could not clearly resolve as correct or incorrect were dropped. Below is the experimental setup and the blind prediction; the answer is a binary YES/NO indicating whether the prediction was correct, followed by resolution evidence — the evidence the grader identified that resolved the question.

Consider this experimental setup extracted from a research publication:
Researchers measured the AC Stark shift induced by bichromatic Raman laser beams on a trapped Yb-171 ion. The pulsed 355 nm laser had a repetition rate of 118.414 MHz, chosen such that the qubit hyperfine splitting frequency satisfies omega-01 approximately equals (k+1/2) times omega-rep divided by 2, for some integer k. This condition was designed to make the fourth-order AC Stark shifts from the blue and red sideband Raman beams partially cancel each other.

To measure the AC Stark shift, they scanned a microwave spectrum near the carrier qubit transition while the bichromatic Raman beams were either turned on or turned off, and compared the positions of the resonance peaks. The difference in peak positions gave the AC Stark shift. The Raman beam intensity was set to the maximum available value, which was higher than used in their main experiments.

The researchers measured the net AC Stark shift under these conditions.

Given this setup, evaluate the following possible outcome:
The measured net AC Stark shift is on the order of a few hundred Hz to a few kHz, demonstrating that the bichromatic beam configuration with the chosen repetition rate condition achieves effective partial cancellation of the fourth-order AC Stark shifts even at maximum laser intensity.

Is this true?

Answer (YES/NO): YES